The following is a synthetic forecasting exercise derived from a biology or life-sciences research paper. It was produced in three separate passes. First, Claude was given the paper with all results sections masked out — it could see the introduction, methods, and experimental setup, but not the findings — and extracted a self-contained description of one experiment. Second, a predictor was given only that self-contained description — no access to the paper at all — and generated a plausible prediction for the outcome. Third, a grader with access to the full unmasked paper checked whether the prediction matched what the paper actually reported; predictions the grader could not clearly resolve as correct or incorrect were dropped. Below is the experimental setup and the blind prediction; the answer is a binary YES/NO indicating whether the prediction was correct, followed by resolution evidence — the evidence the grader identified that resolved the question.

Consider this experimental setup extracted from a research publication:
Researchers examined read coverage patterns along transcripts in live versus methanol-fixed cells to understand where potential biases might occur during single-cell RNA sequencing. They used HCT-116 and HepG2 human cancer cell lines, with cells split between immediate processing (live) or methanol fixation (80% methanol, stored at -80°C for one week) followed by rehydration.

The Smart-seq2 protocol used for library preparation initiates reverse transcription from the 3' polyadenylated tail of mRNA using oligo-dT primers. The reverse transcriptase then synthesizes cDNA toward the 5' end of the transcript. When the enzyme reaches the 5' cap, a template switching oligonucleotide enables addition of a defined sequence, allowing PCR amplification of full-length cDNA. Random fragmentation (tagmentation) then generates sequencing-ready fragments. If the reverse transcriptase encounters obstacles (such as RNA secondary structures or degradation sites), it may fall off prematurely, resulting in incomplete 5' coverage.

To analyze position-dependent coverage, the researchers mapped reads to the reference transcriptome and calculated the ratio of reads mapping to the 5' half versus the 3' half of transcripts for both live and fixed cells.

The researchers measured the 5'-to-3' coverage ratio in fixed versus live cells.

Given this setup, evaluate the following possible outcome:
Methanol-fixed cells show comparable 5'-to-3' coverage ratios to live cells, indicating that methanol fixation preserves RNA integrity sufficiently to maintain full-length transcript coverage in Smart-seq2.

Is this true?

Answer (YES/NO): NO